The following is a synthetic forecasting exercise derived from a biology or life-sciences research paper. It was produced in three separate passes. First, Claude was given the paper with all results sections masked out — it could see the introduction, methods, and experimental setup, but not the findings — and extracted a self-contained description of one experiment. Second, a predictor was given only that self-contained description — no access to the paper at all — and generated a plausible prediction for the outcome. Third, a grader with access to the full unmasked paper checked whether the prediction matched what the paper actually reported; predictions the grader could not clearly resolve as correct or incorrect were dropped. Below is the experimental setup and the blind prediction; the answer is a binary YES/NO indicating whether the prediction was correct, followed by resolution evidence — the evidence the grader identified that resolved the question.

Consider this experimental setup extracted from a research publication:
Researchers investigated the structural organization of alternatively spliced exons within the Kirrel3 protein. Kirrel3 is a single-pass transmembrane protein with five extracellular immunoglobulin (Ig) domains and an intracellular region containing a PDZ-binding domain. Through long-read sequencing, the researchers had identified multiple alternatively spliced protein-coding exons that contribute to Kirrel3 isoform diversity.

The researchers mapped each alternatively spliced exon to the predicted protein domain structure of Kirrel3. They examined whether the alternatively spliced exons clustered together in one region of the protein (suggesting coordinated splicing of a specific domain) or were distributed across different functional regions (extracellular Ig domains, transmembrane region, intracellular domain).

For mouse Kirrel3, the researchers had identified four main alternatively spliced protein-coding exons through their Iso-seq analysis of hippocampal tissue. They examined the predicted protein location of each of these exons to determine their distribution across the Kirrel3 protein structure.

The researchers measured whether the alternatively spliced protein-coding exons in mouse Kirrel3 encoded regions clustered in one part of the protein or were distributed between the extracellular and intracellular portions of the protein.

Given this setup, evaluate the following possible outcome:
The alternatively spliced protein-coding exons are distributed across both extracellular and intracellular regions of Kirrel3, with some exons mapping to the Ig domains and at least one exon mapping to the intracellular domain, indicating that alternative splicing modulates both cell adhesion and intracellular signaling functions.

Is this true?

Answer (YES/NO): YES